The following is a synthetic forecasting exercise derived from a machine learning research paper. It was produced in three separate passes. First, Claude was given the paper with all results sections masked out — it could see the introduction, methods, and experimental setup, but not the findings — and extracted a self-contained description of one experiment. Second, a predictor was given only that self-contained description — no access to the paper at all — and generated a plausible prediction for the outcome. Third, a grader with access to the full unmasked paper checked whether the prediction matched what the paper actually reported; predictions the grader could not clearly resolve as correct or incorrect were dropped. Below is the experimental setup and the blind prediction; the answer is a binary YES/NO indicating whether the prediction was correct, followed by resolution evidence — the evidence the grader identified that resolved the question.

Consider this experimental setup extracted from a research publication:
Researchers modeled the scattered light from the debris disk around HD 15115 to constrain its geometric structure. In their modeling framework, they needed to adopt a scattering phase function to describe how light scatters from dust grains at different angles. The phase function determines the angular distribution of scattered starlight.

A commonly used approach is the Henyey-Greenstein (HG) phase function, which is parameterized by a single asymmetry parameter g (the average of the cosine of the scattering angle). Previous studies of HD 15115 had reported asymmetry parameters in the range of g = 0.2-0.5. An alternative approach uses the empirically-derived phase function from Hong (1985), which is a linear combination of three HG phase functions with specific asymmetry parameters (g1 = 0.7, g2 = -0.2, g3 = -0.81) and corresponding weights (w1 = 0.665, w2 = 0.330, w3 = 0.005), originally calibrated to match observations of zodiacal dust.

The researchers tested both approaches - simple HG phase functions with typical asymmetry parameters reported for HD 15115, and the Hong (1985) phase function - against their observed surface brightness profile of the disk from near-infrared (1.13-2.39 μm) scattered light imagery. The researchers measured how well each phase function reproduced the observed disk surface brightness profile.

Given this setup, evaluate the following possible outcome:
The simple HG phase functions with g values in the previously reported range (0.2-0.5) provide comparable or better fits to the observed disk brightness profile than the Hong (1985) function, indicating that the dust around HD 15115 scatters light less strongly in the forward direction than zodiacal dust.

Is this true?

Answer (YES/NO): NO